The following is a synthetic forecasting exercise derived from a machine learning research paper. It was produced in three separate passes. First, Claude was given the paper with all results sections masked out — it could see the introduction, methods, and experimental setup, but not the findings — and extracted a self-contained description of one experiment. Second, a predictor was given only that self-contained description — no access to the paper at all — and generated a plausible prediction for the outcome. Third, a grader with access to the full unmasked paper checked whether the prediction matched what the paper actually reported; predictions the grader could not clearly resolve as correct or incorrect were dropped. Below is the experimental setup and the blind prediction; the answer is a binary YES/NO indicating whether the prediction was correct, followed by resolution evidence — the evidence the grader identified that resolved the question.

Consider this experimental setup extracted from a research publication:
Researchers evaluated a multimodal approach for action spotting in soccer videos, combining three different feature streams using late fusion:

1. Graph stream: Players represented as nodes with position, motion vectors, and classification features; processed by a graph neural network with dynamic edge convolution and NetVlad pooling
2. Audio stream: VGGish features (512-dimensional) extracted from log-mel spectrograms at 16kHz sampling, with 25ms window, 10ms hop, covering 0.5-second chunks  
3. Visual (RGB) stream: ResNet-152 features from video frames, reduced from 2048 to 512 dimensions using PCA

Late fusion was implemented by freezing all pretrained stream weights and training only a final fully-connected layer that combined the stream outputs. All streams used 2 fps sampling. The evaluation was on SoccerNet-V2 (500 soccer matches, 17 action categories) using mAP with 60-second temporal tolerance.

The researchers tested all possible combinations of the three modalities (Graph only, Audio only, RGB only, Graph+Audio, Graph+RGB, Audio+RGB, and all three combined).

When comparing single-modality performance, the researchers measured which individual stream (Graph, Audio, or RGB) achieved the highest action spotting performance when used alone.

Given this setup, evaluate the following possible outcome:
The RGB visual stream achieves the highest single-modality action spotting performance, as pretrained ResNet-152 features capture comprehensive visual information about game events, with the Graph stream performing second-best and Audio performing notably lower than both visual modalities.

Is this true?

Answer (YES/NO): YES